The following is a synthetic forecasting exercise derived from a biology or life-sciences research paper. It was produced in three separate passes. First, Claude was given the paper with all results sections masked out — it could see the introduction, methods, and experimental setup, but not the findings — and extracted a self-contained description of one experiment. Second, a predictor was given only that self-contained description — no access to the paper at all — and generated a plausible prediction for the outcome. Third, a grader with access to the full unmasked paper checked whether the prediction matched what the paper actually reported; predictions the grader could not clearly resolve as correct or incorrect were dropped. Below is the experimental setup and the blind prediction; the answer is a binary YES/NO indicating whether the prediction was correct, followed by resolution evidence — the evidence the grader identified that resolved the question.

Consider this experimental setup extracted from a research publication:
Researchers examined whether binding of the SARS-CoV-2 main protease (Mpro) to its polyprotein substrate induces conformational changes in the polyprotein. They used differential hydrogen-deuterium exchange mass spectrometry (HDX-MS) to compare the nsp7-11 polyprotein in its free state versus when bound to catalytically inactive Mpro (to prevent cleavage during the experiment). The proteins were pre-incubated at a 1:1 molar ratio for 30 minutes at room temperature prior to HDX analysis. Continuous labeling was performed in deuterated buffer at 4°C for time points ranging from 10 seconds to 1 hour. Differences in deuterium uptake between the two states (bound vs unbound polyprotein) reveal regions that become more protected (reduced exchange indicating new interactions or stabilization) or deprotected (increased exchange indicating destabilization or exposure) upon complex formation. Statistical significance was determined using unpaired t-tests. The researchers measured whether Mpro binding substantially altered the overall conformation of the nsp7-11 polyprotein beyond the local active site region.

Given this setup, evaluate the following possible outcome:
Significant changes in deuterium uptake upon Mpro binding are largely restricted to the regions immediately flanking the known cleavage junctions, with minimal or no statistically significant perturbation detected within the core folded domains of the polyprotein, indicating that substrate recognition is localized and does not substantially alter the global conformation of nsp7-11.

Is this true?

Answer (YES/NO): YES